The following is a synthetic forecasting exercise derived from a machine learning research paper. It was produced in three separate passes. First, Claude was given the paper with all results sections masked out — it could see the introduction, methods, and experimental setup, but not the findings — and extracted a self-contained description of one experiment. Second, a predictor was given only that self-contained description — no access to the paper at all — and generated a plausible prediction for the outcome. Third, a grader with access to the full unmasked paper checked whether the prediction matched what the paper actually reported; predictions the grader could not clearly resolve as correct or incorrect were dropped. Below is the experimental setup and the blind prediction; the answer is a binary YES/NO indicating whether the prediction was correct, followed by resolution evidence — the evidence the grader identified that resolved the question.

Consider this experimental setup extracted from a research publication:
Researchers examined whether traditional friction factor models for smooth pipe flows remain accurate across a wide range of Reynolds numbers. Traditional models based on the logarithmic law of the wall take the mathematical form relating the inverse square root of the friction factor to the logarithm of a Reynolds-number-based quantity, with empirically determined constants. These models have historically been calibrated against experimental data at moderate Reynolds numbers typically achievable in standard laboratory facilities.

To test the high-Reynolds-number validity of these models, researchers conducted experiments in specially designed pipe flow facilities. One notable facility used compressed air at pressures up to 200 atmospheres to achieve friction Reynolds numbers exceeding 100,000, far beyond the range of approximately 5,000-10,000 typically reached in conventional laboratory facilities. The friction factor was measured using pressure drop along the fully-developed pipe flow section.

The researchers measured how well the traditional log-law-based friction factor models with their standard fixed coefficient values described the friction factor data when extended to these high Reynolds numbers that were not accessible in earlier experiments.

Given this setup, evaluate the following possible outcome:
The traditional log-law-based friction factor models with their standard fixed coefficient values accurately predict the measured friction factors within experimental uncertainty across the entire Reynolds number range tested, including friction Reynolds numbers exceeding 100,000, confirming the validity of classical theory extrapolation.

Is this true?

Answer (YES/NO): NO